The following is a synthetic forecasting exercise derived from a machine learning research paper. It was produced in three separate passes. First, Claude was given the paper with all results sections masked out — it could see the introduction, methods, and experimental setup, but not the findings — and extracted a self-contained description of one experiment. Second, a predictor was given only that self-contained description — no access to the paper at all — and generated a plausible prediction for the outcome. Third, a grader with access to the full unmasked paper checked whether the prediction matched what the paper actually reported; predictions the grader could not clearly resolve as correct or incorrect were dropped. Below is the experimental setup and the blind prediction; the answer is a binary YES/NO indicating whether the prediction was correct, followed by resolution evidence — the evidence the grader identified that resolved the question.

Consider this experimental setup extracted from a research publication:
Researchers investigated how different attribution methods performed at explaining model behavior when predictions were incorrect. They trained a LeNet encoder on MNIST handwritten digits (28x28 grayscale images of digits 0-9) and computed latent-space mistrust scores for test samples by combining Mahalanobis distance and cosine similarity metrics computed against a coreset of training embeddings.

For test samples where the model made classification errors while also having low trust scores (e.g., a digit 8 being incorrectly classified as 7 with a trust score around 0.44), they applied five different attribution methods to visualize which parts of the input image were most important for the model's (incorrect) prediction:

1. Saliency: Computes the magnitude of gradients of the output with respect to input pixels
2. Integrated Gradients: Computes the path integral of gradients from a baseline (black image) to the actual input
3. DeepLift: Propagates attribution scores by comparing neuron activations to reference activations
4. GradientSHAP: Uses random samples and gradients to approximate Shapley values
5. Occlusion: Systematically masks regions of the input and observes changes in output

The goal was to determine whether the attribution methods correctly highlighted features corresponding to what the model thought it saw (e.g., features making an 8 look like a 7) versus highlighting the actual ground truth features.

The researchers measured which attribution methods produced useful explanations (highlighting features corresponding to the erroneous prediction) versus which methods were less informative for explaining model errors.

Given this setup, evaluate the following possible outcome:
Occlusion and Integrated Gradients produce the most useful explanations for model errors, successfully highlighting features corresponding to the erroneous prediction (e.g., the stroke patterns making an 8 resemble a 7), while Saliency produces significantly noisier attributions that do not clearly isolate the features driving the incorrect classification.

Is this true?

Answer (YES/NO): NO